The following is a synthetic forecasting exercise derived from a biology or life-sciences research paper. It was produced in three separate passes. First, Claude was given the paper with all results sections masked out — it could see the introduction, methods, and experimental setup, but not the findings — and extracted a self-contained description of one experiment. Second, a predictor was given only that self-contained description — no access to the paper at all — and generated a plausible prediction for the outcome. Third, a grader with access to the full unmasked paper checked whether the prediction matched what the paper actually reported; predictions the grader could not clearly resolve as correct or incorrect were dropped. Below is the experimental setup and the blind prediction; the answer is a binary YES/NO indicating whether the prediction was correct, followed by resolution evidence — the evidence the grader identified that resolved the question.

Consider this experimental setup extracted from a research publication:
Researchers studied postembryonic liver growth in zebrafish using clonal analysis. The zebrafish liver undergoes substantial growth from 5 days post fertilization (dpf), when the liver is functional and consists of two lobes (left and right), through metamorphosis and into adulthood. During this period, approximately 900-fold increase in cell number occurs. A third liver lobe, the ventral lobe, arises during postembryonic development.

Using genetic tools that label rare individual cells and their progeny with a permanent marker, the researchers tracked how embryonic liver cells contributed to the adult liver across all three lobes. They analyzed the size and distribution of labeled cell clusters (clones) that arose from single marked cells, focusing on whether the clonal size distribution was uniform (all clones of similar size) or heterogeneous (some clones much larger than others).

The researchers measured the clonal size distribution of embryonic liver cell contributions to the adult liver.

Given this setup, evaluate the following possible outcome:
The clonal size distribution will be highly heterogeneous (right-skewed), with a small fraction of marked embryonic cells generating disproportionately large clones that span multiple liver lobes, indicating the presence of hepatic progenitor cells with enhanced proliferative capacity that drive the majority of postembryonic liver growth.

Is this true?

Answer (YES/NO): NO